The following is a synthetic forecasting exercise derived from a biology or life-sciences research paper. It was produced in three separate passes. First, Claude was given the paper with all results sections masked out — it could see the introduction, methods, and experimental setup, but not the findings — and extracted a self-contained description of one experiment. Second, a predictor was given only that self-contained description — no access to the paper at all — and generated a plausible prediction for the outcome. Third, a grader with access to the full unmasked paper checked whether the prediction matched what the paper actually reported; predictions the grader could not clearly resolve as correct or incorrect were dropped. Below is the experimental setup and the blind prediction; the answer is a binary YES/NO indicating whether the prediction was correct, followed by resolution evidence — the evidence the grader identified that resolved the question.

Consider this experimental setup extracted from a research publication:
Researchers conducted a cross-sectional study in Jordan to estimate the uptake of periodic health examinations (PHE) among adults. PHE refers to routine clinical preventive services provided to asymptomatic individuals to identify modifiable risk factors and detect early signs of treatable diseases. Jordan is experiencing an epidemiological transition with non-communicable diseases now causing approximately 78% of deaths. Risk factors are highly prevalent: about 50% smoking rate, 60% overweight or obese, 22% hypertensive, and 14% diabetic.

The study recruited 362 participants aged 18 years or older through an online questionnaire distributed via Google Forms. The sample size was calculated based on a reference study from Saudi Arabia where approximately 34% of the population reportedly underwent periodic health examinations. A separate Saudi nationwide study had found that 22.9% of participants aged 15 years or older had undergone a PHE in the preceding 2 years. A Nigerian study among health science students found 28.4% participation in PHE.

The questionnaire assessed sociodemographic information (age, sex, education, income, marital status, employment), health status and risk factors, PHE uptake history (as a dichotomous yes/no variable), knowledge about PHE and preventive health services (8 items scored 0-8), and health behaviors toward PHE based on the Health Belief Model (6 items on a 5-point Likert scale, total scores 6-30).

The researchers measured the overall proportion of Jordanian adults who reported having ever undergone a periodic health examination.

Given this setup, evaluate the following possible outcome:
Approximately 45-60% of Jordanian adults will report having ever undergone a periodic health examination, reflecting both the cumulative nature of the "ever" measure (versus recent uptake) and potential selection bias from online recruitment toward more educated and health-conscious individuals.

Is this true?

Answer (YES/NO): NO